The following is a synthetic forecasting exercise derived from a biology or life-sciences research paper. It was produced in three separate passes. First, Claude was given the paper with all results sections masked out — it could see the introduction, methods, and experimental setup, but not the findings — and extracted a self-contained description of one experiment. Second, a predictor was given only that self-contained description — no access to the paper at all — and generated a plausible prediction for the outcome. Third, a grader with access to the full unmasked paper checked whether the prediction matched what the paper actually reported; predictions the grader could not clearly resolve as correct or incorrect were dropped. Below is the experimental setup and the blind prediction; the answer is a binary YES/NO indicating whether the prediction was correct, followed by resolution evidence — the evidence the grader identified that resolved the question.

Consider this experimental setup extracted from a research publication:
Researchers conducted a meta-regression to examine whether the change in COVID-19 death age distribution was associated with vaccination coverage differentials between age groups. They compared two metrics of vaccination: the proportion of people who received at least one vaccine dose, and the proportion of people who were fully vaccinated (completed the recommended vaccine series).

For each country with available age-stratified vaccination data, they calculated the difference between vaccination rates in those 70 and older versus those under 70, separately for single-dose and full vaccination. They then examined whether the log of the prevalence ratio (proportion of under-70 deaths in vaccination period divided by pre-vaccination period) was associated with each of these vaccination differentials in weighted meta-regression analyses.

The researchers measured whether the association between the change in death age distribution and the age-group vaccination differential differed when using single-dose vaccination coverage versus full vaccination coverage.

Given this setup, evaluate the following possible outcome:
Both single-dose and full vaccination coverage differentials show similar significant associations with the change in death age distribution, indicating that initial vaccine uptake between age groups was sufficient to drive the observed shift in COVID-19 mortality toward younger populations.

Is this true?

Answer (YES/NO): NO